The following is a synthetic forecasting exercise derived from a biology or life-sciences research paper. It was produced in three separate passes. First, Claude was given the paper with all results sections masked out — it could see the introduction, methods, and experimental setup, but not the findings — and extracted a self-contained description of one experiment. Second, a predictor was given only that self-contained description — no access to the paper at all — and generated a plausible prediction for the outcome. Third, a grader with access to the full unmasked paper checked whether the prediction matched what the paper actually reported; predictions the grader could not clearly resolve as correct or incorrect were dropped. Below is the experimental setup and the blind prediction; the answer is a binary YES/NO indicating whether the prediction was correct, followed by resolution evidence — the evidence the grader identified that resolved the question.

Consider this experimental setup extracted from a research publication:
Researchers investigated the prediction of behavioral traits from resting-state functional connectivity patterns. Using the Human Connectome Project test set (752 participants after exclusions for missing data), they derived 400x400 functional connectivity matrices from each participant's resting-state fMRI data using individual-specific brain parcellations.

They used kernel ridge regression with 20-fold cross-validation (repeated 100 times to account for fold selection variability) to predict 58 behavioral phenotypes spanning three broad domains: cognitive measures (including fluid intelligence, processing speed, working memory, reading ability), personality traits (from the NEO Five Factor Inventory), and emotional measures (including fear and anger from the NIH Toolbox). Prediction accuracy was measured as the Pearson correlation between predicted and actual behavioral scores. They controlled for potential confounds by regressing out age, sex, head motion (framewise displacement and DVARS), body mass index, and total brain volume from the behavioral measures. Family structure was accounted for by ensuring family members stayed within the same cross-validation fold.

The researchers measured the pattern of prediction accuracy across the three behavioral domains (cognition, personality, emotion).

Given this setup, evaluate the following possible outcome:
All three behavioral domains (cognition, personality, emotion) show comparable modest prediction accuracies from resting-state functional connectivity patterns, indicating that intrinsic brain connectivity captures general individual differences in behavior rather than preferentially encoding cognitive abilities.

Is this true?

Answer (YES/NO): NO